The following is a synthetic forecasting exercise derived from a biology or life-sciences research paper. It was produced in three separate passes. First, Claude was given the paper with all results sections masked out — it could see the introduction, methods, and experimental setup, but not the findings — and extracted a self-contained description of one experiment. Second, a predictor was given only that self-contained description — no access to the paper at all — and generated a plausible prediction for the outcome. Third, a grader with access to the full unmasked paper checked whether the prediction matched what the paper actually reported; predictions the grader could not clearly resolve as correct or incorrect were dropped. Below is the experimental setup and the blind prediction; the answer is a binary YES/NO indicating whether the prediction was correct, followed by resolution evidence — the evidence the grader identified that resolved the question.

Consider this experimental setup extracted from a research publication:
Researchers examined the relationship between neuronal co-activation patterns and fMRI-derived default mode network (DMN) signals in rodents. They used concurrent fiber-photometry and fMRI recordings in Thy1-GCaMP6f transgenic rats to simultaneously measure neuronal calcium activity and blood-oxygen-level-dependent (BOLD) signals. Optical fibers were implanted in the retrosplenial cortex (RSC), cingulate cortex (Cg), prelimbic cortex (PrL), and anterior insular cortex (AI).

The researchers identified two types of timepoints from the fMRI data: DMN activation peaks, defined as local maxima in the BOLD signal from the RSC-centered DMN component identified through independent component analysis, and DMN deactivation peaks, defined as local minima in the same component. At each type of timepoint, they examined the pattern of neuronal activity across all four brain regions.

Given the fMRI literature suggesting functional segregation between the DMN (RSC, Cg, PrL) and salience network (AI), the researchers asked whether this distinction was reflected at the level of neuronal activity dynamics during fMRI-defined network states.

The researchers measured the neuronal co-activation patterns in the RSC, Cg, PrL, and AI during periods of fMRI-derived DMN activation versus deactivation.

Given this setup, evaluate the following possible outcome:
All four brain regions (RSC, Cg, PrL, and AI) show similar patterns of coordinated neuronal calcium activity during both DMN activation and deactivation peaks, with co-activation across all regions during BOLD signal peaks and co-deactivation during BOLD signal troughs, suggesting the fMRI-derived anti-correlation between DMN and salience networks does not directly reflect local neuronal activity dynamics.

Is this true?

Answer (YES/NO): NO